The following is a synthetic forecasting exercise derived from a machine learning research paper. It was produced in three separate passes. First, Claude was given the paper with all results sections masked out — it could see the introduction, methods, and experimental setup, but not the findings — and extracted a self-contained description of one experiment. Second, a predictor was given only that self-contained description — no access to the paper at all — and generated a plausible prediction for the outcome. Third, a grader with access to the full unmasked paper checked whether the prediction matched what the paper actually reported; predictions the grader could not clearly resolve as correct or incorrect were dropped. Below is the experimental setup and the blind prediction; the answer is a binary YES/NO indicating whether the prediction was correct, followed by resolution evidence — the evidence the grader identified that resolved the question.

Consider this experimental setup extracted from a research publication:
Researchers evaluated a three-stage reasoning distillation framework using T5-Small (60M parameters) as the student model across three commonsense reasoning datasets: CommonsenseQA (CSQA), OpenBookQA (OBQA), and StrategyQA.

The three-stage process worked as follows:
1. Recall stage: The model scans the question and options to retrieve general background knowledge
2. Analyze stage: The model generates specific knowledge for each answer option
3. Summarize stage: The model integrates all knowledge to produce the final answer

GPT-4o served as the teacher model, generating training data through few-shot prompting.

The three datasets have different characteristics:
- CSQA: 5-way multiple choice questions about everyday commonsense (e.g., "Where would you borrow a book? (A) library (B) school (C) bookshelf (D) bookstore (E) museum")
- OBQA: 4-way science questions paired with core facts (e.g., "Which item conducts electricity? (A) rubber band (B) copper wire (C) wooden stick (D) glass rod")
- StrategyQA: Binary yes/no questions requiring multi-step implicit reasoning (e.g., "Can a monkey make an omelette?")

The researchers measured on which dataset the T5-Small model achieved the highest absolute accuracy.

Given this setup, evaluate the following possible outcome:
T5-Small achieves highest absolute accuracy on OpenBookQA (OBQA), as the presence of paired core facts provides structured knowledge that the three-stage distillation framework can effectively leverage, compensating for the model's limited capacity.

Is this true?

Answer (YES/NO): NO